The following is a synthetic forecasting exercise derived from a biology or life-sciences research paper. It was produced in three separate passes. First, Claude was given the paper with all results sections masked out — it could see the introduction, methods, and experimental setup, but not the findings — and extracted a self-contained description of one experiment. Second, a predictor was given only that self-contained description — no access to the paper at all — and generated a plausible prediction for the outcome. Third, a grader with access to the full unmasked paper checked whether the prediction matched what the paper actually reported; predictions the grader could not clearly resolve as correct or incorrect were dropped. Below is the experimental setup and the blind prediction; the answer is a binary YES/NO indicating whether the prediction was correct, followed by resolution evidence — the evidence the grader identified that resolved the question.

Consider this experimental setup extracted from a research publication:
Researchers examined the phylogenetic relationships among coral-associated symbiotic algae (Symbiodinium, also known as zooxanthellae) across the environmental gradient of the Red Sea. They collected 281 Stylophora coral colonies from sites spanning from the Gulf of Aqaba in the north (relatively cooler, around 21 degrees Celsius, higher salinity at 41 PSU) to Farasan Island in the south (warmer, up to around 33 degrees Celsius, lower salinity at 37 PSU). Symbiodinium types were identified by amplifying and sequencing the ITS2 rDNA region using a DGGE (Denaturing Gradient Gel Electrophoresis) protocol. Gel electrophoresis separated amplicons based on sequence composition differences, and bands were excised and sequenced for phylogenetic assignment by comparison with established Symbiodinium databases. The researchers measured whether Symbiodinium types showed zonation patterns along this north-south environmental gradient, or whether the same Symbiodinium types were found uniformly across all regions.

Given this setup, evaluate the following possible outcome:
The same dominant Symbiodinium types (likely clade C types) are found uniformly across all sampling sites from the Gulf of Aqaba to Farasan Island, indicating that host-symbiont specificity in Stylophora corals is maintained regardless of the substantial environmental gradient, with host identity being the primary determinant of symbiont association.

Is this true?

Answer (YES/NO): NO